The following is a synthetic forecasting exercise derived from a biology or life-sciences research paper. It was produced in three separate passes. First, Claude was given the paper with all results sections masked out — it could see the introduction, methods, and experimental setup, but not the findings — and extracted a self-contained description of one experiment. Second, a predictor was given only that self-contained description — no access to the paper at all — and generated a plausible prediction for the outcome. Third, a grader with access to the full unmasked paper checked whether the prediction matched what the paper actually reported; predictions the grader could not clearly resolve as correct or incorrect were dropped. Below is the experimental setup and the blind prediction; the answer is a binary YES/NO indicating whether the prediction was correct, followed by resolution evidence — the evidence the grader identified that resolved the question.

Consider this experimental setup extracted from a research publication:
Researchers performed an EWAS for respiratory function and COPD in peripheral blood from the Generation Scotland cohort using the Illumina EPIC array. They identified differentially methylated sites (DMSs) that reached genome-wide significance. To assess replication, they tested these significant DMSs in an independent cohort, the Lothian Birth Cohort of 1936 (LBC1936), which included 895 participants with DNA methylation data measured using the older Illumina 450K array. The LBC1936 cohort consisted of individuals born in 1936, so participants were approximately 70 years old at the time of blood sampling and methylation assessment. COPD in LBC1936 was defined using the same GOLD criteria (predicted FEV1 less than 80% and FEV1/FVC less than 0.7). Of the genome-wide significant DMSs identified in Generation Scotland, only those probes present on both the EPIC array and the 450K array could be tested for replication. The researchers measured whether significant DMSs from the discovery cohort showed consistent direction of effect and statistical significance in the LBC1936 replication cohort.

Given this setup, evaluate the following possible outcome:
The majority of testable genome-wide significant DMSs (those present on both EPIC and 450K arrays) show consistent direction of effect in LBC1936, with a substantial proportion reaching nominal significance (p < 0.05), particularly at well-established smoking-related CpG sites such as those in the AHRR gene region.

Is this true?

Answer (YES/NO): NO